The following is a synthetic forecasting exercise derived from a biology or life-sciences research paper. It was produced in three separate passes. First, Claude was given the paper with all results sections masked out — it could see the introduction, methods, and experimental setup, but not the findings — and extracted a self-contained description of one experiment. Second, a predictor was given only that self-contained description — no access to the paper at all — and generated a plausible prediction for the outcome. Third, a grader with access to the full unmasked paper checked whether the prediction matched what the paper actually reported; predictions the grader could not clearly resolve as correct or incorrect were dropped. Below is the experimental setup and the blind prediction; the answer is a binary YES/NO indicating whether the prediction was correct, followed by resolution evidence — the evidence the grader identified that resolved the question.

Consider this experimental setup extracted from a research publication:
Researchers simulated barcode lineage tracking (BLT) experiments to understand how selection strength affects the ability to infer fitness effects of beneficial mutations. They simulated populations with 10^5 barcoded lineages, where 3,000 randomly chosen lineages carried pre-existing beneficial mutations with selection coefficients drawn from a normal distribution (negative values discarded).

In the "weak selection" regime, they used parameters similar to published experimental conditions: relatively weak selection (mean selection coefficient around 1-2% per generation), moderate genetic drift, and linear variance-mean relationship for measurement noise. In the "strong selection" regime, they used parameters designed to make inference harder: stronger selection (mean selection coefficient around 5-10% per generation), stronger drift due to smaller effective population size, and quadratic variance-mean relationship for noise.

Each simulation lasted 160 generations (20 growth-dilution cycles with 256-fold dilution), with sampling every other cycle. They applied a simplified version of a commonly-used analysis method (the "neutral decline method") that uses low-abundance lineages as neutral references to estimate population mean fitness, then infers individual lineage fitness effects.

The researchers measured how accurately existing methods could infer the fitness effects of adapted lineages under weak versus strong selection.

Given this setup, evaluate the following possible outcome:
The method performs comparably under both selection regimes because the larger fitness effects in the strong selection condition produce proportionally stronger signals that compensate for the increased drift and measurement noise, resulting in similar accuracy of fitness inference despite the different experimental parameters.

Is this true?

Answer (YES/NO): NO